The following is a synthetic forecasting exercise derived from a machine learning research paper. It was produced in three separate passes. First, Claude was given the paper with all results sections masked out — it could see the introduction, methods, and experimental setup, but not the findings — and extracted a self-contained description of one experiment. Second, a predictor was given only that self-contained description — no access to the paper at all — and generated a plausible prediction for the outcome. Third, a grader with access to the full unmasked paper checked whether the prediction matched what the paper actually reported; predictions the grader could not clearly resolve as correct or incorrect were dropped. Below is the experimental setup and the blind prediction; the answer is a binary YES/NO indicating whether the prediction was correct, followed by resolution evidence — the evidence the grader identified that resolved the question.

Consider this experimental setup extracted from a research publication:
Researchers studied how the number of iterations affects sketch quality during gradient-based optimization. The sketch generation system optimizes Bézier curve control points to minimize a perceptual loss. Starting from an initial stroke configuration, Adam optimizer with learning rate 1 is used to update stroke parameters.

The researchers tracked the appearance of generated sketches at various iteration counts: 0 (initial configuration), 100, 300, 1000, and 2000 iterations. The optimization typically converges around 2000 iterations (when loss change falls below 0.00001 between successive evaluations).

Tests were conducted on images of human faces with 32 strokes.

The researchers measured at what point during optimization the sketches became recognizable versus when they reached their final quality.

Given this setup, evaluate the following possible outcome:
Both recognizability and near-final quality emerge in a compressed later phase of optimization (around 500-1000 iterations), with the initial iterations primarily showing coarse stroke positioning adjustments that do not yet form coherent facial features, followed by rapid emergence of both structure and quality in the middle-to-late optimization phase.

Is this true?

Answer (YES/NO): NO